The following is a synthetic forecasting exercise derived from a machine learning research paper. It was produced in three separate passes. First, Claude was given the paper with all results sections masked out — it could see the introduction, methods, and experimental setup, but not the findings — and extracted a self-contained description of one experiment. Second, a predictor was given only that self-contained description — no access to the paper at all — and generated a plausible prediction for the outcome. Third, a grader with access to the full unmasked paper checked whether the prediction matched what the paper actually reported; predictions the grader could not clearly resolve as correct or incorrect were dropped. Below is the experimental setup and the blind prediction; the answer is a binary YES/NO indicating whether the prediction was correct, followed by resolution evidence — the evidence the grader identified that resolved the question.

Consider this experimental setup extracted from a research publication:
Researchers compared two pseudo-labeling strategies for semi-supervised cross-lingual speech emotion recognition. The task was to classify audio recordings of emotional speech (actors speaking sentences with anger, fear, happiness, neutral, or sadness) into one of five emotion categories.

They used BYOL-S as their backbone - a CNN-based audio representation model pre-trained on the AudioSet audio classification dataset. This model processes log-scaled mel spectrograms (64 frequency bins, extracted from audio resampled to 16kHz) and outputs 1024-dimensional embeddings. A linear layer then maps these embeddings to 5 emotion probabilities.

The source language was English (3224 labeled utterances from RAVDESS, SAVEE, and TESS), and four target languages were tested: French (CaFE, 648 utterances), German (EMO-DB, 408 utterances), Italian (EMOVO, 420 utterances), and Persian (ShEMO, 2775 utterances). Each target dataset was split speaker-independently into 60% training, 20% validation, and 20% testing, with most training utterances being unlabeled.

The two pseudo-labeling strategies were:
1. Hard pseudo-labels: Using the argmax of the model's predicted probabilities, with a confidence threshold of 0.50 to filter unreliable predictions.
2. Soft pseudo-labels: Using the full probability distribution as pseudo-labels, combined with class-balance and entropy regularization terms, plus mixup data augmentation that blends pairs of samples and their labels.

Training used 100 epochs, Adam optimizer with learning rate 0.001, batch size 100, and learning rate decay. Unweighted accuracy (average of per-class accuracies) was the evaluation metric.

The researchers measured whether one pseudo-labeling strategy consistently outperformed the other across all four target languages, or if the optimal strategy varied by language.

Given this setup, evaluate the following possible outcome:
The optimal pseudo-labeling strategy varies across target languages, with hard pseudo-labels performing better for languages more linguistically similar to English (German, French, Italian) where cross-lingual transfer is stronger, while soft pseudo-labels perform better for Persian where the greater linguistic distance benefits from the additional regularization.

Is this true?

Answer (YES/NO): NO